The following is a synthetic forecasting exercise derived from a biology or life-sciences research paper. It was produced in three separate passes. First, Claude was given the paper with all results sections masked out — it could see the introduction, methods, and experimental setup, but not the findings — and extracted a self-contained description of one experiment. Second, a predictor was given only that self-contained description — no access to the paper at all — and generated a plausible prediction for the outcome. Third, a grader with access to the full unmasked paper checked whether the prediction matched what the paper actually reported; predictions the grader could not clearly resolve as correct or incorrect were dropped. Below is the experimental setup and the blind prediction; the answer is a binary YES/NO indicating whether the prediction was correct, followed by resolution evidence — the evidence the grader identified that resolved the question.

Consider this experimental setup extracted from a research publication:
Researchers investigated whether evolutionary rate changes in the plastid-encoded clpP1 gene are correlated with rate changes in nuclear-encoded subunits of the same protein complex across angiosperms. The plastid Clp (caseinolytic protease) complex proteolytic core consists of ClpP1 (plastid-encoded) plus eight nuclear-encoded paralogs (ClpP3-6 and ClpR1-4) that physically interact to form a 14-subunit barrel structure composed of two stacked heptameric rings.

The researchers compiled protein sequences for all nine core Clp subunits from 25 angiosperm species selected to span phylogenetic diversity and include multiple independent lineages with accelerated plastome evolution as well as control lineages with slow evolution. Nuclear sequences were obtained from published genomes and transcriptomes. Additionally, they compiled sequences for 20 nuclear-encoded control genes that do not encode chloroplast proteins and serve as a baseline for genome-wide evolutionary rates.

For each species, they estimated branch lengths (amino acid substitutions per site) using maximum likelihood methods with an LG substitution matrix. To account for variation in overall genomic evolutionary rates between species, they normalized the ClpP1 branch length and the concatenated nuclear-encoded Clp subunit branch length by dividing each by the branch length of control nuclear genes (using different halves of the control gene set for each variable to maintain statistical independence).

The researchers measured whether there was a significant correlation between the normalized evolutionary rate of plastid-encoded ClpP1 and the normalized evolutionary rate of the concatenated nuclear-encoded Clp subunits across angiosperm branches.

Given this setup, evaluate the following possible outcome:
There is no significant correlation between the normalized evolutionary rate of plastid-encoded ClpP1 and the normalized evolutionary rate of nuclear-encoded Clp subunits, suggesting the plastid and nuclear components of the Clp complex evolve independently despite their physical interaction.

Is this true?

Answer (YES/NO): NO